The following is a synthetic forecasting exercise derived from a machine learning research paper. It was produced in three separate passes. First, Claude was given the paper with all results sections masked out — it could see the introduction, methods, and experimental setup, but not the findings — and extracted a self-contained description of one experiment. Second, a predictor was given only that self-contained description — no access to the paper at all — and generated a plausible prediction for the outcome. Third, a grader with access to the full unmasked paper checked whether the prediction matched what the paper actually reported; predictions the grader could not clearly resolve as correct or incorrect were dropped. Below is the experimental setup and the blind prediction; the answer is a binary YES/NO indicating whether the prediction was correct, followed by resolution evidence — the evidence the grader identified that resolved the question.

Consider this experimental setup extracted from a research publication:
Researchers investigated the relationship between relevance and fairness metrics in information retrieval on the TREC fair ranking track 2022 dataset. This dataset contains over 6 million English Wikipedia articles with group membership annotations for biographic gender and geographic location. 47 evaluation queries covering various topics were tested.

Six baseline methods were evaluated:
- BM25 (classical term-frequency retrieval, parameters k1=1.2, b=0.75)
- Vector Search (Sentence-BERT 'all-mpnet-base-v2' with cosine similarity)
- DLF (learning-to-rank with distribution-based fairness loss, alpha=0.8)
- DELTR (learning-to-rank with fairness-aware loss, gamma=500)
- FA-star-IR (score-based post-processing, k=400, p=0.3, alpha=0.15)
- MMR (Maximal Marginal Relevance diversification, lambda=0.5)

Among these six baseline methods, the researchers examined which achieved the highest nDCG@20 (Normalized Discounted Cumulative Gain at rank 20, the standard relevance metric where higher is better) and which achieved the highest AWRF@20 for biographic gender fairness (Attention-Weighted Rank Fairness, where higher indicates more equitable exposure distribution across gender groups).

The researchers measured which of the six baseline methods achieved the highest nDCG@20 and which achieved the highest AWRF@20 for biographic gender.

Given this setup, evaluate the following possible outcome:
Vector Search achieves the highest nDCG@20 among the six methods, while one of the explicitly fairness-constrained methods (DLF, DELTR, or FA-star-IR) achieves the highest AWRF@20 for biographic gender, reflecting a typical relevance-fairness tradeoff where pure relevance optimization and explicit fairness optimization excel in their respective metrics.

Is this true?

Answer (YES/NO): NO